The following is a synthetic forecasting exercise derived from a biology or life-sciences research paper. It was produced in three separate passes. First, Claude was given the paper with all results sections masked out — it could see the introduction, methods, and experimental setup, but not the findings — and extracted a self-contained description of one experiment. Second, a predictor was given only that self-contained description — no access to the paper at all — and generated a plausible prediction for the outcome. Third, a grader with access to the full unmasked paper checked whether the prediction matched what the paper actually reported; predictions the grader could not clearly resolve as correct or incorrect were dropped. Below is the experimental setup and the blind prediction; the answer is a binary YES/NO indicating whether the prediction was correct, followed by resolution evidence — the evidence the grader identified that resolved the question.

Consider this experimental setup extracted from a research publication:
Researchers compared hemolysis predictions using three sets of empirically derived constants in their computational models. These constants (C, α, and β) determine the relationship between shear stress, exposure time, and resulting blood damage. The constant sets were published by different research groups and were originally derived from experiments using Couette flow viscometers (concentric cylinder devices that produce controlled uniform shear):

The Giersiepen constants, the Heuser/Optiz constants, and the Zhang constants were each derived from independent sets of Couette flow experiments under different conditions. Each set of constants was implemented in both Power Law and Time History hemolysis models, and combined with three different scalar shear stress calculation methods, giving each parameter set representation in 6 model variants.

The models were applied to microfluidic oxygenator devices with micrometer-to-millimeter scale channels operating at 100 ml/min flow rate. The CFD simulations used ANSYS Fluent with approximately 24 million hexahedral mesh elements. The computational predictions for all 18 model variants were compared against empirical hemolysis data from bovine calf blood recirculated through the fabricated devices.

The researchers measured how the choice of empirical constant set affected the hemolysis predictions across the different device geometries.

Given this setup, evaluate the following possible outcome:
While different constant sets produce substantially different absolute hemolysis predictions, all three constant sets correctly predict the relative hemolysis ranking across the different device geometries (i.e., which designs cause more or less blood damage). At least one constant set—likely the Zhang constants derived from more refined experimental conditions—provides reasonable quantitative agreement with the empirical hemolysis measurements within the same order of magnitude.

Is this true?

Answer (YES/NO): NO